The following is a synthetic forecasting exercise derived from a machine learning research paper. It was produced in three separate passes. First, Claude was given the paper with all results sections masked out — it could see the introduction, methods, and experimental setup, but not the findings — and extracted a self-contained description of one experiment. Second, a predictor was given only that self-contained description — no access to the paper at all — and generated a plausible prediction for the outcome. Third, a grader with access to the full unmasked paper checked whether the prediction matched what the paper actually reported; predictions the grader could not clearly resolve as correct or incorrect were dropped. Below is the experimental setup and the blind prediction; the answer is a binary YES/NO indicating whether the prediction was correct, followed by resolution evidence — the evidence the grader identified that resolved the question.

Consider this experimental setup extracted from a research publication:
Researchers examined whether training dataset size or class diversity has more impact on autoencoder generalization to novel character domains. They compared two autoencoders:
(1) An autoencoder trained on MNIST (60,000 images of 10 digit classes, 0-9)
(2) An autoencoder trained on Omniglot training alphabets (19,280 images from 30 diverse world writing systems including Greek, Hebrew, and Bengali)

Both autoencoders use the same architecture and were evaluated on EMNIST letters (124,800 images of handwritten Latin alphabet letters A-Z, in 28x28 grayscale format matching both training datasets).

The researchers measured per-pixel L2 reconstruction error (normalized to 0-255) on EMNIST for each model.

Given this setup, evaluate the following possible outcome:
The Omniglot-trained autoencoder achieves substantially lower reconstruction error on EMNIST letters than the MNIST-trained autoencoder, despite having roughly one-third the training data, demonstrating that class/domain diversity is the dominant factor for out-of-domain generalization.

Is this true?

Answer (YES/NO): NO